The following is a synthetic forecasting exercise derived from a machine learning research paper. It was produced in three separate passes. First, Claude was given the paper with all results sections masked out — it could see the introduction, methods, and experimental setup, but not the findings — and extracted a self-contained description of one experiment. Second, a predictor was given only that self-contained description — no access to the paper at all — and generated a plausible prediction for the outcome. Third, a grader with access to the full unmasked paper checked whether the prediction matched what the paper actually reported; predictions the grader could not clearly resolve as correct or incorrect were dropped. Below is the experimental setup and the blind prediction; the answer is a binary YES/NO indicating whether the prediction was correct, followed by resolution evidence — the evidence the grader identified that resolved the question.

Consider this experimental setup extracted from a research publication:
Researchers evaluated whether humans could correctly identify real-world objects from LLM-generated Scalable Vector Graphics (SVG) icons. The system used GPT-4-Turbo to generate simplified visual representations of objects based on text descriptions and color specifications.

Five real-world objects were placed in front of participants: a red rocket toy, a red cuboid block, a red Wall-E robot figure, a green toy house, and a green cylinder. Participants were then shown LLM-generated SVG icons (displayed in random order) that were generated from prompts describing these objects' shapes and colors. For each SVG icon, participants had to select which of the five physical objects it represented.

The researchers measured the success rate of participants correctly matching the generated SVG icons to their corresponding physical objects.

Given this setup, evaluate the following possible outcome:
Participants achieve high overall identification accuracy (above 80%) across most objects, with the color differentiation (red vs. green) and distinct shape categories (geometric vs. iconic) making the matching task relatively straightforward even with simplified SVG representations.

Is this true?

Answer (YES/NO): YES